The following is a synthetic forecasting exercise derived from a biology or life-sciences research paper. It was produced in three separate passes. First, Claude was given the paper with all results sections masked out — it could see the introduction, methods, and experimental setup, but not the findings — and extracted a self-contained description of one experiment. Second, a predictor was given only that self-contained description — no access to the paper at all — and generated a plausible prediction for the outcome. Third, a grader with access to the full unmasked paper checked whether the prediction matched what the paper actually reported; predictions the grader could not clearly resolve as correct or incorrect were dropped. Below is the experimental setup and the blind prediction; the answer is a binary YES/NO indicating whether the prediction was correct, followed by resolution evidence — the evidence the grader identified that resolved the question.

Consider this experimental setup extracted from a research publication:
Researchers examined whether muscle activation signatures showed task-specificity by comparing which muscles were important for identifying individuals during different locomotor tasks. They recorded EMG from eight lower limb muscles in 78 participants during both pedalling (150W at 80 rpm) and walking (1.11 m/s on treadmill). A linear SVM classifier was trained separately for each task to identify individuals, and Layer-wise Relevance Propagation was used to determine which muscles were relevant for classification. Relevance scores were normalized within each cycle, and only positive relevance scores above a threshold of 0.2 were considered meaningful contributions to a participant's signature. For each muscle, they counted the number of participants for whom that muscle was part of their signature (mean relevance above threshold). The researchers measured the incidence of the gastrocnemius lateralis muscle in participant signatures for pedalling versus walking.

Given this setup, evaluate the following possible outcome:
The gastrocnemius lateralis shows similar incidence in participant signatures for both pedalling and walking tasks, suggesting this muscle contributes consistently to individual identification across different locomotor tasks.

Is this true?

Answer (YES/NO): NO